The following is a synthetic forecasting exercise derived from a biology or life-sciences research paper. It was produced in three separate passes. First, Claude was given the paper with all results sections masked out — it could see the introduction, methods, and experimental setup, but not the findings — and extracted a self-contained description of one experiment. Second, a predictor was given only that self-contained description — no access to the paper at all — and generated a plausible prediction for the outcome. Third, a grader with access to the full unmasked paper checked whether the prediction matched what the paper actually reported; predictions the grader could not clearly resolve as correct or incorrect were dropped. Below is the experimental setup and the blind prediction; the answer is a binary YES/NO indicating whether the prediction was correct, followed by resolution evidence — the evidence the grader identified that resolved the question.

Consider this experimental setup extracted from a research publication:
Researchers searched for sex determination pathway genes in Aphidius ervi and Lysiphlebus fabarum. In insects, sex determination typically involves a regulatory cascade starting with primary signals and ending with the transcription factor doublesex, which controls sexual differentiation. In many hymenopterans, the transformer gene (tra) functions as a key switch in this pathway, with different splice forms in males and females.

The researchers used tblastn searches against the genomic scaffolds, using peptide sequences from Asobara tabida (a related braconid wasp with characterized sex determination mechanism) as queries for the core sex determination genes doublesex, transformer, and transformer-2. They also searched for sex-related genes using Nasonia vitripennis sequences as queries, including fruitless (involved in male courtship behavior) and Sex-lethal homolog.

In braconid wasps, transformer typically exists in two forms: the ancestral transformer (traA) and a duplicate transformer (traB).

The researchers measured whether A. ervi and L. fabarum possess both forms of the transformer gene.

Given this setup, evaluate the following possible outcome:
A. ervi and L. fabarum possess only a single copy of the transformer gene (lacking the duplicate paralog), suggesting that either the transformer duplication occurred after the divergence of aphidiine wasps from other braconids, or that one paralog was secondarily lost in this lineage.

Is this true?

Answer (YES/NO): NO